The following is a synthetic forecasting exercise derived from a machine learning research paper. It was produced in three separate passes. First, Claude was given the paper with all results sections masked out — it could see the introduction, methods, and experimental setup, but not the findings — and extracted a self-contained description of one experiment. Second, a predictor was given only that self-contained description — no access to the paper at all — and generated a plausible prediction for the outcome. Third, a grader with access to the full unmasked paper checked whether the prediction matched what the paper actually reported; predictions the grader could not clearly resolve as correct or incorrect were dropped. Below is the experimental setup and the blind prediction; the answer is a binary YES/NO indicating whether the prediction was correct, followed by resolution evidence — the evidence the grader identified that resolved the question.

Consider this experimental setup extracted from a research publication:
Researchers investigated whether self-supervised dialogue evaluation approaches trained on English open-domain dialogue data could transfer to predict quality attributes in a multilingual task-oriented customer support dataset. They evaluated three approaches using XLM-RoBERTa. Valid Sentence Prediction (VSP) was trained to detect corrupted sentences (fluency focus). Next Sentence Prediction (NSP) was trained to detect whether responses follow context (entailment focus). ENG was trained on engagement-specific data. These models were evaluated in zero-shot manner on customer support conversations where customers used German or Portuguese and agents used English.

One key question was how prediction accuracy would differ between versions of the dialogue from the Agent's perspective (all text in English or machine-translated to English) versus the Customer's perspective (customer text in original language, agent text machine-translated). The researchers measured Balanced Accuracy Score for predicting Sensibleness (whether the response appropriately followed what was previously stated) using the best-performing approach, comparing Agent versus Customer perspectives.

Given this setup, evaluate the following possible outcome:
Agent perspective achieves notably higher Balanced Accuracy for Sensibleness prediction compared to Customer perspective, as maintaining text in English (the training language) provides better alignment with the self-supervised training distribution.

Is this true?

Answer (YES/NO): NO